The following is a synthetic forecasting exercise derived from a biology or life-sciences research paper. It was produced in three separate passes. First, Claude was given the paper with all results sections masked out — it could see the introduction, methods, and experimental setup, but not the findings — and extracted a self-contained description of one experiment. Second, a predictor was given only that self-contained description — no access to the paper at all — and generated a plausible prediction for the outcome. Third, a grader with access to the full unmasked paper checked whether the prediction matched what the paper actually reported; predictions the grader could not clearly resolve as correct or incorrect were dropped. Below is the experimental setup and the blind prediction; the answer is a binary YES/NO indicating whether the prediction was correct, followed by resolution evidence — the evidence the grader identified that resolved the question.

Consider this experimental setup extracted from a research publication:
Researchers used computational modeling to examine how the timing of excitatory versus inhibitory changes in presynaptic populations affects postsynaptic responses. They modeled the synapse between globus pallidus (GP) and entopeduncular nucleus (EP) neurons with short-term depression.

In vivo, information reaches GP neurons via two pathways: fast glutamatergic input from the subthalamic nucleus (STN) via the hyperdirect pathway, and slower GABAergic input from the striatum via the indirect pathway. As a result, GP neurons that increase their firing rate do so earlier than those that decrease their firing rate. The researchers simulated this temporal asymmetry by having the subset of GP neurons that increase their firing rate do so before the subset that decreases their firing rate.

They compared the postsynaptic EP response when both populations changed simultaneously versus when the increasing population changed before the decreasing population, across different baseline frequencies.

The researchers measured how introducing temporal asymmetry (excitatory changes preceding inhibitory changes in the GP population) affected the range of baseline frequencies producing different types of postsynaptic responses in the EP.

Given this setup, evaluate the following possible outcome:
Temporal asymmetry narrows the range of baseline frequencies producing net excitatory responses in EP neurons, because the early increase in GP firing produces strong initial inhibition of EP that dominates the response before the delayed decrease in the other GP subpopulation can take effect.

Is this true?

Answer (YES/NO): NO